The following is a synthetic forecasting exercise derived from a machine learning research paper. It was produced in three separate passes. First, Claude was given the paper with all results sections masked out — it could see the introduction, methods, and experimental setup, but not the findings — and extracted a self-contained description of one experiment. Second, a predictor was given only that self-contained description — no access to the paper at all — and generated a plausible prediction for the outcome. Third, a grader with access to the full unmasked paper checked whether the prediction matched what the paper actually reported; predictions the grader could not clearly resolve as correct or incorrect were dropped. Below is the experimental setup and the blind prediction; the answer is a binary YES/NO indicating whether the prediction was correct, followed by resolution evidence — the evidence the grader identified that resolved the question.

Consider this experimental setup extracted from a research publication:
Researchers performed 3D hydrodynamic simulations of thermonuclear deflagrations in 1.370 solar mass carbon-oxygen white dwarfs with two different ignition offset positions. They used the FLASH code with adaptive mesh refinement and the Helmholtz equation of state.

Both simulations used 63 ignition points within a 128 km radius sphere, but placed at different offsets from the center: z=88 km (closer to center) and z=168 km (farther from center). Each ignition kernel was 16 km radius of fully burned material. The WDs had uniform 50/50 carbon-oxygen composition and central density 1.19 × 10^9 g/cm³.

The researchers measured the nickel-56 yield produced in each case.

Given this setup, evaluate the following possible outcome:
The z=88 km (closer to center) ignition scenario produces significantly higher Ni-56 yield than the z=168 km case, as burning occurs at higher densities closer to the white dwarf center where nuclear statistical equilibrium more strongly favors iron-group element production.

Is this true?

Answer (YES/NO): NO